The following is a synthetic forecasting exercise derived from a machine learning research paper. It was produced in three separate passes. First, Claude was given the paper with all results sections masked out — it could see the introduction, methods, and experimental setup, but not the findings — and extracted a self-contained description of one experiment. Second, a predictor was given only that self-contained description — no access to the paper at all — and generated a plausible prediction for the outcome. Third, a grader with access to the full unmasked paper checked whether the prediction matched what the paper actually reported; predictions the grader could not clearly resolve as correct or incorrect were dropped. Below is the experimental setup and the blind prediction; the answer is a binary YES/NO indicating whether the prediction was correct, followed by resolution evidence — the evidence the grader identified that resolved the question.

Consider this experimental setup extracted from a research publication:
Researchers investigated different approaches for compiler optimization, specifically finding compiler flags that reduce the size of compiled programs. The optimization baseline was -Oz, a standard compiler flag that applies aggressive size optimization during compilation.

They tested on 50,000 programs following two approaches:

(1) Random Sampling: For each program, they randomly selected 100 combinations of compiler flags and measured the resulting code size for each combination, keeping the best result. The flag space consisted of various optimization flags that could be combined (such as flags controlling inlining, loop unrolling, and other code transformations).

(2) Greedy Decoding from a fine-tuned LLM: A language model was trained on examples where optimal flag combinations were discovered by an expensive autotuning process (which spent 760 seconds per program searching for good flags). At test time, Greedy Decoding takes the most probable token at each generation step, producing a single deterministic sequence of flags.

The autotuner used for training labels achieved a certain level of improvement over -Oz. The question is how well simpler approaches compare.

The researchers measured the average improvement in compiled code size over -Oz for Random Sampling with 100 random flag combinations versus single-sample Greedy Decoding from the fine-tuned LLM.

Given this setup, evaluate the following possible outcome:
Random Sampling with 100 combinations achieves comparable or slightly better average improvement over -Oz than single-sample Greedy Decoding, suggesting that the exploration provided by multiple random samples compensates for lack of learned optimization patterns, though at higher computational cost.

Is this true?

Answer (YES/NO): NO